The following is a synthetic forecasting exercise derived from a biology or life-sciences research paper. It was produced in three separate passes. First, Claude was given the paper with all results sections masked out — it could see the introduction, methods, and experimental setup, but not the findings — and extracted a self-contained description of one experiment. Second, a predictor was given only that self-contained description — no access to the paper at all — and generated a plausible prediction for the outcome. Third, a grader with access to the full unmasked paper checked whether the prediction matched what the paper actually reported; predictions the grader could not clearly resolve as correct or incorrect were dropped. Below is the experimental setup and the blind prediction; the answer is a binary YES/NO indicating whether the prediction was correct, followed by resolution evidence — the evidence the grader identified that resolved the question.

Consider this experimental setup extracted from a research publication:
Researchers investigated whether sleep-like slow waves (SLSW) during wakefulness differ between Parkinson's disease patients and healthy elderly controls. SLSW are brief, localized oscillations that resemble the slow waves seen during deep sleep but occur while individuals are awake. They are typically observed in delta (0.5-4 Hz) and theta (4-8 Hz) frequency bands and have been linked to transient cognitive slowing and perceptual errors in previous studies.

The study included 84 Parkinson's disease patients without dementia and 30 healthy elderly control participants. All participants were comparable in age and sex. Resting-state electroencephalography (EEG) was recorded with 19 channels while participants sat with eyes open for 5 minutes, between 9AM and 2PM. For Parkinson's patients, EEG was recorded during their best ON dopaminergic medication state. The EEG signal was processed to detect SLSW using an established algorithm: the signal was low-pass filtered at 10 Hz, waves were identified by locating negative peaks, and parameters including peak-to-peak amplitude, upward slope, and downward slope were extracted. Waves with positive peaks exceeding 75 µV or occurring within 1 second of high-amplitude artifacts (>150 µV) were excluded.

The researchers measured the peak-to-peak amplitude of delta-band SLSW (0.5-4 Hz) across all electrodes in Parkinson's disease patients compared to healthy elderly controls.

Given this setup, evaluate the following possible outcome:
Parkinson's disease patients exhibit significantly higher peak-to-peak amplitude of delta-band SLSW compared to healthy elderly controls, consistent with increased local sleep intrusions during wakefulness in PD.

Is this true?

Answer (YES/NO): NO